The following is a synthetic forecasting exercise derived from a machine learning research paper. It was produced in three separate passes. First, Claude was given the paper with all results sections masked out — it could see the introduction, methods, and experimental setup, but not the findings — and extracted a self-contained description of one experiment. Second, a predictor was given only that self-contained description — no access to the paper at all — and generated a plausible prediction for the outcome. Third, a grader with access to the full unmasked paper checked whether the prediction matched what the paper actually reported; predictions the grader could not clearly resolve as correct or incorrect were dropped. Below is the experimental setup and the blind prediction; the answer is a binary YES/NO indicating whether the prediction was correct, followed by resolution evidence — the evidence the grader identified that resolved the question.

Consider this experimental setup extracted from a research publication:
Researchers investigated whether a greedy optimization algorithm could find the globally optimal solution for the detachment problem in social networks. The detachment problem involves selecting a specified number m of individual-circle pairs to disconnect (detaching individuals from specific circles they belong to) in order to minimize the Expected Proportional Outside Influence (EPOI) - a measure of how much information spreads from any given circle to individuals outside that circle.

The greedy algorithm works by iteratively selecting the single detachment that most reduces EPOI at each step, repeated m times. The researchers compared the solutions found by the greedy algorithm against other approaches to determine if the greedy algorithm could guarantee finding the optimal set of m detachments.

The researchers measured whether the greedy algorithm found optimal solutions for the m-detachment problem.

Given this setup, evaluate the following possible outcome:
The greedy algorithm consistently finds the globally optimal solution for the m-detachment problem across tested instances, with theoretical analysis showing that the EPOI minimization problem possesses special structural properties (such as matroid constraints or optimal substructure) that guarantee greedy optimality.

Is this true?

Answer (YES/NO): NO